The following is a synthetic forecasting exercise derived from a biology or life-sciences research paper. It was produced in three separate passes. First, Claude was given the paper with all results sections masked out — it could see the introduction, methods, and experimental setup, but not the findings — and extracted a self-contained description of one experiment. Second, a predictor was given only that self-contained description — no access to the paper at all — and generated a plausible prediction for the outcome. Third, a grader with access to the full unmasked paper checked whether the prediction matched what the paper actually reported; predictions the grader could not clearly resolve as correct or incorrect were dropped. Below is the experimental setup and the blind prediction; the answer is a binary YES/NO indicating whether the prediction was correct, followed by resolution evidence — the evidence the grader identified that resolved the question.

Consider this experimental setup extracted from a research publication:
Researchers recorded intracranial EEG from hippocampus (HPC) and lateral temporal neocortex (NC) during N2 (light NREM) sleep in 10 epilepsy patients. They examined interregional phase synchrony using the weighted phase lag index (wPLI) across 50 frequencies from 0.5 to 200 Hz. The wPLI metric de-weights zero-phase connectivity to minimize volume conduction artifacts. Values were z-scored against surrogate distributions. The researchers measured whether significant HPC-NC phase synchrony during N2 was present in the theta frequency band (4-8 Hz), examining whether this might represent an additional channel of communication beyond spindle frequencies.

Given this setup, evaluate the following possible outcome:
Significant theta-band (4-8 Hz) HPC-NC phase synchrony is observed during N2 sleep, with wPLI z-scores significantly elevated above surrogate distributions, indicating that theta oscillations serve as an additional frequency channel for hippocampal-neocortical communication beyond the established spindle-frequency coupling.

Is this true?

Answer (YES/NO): YES